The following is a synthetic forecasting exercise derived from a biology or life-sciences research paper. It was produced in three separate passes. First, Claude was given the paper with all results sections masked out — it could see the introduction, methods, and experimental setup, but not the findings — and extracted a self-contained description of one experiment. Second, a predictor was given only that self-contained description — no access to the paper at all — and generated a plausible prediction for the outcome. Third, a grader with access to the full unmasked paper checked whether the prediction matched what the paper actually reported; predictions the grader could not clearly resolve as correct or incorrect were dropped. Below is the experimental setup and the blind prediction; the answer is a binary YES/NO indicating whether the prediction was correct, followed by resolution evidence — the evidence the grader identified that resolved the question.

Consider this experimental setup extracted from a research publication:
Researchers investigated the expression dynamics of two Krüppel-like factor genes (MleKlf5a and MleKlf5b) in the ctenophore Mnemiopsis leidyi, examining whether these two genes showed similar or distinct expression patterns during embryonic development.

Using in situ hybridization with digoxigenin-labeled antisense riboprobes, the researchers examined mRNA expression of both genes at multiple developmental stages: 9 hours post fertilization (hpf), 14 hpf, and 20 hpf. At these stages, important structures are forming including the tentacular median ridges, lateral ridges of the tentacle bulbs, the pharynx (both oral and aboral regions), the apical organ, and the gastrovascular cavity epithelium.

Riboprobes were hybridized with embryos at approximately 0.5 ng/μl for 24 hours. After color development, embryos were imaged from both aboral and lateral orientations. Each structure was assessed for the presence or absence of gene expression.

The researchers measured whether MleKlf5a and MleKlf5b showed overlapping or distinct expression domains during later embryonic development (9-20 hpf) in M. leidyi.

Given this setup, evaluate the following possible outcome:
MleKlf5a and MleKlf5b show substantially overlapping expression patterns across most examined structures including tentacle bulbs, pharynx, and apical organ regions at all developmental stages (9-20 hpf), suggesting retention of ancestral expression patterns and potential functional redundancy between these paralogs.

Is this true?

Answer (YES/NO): YES